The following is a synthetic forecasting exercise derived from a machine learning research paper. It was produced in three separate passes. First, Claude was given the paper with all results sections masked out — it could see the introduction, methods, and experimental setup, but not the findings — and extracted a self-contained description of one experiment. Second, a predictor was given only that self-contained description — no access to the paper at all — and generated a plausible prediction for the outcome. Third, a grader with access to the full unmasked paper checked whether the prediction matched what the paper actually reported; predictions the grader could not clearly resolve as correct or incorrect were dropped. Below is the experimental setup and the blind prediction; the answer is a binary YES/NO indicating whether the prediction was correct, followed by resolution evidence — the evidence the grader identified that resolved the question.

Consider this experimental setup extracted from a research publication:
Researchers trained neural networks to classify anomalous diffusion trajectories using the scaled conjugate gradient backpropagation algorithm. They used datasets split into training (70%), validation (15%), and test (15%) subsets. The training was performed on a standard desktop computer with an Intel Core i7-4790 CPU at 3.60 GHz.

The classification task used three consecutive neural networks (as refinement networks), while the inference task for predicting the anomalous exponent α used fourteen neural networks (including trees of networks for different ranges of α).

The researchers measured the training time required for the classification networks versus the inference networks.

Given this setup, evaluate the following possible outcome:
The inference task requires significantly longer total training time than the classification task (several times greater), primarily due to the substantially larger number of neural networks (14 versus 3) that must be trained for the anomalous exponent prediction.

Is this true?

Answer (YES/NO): NO